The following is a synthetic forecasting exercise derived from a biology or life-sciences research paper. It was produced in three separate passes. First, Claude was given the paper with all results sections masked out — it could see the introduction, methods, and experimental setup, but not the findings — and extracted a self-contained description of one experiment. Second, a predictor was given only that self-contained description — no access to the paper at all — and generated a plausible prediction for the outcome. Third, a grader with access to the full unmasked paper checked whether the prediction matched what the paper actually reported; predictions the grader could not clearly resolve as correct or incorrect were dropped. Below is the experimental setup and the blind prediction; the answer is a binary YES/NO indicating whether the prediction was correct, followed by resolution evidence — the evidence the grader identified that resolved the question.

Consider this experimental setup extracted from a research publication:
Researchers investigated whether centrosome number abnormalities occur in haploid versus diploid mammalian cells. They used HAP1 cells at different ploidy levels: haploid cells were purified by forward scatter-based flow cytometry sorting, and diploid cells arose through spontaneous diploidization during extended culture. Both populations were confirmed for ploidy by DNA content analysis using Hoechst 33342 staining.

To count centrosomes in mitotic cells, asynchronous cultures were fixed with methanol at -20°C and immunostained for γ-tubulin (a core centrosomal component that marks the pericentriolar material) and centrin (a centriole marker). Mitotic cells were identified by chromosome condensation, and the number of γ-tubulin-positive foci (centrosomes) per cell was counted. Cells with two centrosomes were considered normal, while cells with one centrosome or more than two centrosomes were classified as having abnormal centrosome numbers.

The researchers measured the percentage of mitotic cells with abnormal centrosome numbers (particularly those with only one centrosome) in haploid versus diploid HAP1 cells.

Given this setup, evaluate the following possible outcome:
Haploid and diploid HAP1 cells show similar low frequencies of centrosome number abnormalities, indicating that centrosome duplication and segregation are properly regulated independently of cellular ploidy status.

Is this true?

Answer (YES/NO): NO